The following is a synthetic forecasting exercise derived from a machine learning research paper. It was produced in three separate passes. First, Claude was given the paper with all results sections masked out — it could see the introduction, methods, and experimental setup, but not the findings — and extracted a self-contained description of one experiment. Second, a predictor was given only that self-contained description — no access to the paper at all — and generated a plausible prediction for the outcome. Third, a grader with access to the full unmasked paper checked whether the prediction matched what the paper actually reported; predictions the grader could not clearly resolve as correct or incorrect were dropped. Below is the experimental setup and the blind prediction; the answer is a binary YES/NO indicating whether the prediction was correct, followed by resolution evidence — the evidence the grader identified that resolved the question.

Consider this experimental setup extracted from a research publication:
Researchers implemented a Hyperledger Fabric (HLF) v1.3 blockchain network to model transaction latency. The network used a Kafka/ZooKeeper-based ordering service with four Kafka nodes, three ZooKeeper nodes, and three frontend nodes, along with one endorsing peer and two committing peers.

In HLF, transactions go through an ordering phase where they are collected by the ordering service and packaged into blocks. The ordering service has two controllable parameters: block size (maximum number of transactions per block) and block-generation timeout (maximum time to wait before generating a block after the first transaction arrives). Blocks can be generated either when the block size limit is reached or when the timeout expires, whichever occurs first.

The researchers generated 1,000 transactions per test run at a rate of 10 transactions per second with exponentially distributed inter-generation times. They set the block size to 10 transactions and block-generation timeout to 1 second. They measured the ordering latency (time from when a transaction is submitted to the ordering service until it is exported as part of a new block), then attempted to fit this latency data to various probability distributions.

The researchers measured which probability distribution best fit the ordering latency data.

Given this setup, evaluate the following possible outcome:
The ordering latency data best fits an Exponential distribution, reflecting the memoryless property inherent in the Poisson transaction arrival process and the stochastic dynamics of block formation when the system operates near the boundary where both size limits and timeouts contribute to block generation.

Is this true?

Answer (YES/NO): NO